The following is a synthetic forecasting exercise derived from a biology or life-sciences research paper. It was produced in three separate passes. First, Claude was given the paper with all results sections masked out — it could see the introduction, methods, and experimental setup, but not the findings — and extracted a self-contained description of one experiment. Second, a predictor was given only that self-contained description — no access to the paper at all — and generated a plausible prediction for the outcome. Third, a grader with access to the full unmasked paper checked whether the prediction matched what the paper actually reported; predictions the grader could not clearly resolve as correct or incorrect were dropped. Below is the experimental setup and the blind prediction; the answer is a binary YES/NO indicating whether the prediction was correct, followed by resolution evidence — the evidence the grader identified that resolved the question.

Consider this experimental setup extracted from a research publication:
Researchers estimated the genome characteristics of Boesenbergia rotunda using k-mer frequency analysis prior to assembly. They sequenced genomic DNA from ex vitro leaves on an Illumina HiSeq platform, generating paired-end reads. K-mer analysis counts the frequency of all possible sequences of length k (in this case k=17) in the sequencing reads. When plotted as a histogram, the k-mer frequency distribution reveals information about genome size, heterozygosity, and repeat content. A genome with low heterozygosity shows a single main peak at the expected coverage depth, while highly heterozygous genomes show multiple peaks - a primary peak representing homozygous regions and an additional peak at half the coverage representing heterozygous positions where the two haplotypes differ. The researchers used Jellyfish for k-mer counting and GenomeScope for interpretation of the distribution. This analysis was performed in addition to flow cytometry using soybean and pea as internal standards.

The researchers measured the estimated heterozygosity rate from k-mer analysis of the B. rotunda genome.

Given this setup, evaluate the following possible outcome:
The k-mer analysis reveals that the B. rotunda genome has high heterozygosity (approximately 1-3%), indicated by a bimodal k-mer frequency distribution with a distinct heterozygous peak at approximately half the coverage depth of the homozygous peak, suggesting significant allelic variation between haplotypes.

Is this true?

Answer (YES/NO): YES